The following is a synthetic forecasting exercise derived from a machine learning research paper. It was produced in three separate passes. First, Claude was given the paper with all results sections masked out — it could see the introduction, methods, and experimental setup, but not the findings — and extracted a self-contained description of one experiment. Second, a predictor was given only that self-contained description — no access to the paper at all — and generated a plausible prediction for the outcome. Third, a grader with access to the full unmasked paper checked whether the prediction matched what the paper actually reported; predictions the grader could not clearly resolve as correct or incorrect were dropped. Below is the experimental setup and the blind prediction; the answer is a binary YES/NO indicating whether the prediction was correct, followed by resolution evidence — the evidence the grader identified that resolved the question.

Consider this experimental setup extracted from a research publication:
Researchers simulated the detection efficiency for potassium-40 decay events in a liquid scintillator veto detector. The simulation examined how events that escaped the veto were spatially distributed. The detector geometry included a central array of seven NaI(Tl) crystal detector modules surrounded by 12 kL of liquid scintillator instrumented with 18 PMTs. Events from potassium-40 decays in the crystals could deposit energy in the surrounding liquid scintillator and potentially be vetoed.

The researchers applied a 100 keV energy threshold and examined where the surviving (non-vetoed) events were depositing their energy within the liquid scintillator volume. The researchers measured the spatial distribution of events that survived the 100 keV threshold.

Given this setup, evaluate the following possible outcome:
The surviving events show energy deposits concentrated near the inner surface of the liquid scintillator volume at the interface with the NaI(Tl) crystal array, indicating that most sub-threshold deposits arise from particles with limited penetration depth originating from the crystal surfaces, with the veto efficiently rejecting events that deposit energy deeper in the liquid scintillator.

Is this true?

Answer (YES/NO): NO